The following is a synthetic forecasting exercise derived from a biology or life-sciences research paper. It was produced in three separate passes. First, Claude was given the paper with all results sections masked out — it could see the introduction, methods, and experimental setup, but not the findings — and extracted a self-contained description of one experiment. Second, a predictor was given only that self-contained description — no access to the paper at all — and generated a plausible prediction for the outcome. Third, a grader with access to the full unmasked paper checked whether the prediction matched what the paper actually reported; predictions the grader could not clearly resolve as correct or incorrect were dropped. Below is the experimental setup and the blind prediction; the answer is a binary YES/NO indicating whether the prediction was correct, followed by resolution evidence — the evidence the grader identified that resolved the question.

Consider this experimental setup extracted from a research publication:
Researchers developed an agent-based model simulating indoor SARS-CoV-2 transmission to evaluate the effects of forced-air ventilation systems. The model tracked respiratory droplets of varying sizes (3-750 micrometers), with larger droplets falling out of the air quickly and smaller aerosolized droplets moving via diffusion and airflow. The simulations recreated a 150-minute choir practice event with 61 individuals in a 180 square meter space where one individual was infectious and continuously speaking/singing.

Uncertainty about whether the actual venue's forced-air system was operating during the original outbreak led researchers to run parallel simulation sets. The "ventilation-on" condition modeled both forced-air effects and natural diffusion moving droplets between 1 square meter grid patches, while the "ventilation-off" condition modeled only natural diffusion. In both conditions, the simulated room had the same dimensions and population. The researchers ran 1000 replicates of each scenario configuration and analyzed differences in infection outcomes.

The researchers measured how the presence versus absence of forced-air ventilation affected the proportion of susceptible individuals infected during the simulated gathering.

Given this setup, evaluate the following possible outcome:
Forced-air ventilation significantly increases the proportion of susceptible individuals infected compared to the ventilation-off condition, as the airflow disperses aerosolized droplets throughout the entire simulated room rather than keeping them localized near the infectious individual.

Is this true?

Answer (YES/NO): YES